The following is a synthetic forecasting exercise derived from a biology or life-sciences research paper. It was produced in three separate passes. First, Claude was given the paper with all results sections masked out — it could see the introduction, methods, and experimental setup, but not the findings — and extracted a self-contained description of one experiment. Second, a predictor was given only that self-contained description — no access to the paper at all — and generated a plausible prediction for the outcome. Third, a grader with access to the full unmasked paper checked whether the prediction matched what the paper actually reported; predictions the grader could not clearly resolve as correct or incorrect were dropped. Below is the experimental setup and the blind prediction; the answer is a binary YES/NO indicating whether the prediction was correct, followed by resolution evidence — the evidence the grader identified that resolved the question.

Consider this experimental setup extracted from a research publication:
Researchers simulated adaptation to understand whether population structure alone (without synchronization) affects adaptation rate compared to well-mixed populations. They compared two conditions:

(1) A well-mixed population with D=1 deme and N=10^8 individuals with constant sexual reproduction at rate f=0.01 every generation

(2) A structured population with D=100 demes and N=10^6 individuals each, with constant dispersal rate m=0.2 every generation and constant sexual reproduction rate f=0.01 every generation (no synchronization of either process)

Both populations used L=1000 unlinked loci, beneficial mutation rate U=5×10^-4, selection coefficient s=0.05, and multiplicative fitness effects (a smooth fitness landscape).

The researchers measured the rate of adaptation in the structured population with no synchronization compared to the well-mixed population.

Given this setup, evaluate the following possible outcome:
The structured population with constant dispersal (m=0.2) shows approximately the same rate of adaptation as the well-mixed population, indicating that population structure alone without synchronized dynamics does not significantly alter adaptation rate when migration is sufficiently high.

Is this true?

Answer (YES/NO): NO